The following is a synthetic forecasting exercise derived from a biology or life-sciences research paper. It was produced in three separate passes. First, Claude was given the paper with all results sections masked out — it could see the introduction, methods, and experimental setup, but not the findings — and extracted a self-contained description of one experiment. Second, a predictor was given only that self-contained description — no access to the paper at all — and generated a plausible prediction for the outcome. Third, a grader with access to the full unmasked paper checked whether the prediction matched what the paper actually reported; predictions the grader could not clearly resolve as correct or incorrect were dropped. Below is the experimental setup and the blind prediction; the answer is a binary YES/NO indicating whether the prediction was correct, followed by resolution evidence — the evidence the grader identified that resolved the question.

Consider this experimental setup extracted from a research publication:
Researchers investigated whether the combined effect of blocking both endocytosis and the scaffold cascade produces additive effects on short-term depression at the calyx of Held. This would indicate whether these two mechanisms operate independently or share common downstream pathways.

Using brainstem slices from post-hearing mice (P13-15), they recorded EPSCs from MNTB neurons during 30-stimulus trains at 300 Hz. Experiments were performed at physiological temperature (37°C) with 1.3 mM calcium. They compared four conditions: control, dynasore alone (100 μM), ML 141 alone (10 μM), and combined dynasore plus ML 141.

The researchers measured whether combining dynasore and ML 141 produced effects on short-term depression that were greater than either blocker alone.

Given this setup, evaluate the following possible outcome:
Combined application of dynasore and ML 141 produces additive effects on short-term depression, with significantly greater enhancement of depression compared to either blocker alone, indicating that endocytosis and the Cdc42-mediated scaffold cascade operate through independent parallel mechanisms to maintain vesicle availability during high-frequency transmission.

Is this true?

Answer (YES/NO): NO